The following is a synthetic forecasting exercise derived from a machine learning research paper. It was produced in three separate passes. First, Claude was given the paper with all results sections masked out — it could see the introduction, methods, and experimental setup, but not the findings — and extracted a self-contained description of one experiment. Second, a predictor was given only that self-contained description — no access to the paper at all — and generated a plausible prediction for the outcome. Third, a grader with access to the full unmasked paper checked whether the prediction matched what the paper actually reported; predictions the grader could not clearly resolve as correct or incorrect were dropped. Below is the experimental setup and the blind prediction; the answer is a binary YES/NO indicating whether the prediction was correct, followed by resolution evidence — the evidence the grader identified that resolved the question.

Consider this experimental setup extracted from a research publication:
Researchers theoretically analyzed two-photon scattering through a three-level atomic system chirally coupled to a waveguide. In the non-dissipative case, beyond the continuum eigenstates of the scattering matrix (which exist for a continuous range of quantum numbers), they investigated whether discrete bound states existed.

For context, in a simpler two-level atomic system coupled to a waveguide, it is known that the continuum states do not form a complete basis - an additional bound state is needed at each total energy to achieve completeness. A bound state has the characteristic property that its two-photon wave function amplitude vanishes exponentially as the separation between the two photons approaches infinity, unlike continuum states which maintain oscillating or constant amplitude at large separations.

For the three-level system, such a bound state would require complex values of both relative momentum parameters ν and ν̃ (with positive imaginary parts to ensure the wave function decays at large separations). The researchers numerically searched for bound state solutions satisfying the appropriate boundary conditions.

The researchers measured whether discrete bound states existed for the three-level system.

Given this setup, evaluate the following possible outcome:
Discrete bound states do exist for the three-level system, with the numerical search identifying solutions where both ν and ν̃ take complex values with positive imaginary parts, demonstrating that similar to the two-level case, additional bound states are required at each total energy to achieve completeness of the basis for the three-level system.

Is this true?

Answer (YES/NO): YES